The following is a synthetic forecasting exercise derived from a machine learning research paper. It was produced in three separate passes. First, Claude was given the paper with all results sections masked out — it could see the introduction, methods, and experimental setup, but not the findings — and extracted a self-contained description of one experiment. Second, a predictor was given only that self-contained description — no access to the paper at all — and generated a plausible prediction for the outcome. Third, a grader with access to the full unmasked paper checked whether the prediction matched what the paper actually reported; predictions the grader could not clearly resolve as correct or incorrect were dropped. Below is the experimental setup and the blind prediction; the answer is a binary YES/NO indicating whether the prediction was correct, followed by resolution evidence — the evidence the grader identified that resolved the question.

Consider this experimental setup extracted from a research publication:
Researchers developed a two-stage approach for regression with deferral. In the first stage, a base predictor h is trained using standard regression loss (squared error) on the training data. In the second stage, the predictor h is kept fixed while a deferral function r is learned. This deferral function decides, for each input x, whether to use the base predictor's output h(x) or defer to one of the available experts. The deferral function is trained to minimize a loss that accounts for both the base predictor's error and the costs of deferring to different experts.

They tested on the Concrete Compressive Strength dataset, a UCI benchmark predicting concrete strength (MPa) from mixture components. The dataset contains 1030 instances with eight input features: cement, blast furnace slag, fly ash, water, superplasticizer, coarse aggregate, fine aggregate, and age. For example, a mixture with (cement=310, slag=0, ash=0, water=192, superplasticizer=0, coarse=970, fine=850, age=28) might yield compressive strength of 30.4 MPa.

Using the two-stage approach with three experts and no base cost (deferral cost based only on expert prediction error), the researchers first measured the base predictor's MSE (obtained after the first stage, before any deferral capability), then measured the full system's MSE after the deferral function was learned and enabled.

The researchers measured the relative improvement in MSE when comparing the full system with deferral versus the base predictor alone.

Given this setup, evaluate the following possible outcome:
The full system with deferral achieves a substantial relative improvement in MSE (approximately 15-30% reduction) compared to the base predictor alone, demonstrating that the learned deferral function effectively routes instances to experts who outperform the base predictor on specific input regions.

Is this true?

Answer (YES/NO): NO